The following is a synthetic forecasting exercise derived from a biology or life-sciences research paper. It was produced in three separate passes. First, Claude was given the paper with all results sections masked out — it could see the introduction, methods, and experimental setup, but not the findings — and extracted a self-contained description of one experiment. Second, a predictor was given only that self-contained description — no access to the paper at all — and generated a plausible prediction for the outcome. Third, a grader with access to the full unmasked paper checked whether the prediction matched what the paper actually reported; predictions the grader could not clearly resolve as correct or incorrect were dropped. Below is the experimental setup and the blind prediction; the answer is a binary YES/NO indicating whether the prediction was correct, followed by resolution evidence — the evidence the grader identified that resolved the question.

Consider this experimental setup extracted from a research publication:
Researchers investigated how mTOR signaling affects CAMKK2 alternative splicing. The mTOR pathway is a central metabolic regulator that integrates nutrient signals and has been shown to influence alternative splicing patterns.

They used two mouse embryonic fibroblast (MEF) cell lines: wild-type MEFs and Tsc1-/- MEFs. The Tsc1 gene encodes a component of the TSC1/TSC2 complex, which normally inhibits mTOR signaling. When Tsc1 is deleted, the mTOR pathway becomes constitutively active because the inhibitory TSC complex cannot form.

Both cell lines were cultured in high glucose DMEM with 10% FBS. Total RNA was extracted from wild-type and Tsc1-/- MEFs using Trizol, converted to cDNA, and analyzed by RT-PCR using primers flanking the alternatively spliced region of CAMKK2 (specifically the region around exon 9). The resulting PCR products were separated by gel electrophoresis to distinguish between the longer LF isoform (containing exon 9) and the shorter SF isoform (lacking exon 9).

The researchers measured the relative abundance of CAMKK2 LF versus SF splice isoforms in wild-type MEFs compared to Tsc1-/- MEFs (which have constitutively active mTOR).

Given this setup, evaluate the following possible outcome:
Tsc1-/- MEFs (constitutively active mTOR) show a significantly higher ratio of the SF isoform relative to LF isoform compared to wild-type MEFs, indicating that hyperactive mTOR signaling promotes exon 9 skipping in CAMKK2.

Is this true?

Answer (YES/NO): YES